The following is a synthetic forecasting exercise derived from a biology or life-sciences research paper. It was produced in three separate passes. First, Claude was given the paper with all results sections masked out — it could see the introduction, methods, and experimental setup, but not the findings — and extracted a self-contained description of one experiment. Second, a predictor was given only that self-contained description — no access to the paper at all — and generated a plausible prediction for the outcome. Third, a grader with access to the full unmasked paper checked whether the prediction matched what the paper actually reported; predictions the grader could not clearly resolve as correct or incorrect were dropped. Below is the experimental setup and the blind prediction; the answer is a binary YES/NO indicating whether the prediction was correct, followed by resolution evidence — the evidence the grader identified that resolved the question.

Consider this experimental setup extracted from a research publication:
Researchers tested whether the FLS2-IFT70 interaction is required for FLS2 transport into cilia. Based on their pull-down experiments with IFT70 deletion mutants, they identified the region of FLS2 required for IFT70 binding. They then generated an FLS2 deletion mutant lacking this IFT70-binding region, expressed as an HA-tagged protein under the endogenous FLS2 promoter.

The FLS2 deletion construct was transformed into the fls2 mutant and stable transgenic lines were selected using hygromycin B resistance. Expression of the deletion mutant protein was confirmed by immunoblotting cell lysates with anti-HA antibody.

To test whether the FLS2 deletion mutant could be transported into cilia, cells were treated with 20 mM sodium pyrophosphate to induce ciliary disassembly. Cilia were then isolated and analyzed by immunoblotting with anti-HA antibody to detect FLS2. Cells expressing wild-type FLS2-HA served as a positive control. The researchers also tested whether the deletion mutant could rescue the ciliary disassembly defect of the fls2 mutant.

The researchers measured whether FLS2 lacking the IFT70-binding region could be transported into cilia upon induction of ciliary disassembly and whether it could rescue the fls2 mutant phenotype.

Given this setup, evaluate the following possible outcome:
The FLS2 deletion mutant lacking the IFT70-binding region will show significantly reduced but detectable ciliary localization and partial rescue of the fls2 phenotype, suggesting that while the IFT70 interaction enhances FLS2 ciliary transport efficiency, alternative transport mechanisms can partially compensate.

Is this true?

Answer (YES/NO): NO